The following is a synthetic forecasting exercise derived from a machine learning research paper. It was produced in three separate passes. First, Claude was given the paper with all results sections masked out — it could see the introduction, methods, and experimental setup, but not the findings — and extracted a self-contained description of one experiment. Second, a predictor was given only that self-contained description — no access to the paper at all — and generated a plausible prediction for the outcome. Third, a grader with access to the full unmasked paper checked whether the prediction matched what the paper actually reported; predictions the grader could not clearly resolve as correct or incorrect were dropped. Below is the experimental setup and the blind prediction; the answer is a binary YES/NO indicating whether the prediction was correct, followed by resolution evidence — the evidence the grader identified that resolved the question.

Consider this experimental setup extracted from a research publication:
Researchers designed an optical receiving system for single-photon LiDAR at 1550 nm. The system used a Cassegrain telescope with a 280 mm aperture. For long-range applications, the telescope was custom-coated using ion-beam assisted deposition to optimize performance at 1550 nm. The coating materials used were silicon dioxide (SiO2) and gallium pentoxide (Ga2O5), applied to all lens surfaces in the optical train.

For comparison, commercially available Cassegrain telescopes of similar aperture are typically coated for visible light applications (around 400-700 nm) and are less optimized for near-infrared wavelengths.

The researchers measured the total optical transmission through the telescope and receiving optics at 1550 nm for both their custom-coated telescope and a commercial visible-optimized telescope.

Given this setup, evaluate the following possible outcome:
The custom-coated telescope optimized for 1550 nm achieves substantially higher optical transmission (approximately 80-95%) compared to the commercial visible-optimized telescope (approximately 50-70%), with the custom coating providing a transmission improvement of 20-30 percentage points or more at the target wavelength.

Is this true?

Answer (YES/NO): YES